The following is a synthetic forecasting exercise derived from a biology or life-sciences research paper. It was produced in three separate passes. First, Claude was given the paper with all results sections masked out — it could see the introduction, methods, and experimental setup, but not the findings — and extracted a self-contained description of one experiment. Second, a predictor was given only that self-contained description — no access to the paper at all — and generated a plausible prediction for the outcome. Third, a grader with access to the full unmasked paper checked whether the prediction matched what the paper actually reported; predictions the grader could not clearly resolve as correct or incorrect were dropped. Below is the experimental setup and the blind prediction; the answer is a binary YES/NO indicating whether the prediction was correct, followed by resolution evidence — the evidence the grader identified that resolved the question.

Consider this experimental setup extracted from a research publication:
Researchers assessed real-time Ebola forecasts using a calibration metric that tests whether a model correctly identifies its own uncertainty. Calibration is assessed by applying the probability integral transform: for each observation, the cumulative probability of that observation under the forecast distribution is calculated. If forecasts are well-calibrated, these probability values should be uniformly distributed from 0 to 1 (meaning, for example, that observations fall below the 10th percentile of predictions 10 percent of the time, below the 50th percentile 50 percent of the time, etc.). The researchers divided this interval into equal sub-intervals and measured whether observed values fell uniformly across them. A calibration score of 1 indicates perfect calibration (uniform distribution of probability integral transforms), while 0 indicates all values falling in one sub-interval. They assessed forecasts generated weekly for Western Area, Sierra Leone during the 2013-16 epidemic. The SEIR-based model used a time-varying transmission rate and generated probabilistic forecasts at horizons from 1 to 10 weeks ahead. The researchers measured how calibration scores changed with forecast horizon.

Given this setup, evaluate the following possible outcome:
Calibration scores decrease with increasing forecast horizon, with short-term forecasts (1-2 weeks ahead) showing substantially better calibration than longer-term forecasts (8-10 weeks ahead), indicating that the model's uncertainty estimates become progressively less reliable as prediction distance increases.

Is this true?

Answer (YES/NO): YES